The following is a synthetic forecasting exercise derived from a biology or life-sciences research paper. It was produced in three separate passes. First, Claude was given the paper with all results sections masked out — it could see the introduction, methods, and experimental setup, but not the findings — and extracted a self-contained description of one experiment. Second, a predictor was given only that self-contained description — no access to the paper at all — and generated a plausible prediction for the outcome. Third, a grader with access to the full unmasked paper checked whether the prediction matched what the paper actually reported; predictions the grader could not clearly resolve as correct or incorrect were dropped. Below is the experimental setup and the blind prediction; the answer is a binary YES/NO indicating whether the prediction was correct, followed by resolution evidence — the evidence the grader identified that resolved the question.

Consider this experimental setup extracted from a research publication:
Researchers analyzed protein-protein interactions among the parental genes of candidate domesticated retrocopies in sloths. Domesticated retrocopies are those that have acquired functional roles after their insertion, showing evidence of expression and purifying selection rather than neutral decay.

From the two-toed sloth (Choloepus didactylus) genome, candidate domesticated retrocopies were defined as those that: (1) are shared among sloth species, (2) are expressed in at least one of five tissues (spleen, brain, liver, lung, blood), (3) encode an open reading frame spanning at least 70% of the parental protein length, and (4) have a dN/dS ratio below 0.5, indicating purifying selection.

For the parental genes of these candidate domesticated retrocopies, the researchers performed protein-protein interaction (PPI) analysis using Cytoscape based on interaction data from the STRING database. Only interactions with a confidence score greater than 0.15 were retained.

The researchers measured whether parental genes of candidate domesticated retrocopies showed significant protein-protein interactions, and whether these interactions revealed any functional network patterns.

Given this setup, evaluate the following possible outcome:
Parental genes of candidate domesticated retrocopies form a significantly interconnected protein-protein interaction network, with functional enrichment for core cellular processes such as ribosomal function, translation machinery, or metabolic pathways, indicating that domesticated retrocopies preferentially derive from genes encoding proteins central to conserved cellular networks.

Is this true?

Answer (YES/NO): YES